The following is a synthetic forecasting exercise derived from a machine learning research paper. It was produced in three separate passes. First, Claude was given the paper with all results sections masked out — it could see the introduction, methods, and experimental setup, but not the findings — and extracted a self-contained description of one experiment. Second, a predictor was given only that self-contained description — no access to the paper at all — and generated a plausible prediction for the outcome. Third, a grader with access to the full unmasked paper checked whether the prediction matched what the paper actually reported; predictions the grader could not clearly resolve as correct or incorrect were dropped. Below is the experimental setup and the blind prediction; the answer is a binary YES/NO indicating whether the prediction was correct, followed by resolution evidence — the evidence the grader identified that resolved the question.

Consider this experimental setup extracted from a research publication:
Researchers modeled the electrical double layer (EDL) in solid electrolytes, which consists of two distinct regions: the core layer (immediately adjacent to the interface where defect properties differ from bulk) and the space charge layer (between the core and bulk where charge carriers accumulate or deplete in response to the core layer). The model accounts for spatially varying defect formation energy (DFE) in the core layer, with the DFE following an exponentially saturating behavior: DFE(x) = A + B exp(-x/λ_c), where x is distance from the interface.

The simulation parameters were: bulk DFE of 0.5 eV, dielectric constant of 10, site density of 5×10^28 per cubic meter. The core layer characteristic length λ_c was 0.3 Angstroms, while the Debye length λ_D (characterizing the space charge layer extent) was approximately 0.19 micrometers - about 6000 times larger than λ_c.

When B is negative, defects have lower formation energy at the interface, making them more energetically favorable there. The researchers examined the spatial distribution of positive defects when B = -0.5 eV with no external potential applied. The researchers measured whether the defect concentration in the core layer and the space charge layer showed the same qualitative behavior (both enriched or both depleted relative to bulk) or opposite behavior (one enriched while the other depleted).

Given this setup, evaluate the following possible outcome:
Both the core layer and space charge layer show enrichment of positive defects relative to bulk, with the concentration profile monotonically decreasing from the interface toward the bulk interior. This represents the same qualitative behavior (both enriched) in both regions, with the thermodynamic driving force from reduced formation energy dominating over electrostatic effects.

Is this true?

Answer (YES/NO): NO